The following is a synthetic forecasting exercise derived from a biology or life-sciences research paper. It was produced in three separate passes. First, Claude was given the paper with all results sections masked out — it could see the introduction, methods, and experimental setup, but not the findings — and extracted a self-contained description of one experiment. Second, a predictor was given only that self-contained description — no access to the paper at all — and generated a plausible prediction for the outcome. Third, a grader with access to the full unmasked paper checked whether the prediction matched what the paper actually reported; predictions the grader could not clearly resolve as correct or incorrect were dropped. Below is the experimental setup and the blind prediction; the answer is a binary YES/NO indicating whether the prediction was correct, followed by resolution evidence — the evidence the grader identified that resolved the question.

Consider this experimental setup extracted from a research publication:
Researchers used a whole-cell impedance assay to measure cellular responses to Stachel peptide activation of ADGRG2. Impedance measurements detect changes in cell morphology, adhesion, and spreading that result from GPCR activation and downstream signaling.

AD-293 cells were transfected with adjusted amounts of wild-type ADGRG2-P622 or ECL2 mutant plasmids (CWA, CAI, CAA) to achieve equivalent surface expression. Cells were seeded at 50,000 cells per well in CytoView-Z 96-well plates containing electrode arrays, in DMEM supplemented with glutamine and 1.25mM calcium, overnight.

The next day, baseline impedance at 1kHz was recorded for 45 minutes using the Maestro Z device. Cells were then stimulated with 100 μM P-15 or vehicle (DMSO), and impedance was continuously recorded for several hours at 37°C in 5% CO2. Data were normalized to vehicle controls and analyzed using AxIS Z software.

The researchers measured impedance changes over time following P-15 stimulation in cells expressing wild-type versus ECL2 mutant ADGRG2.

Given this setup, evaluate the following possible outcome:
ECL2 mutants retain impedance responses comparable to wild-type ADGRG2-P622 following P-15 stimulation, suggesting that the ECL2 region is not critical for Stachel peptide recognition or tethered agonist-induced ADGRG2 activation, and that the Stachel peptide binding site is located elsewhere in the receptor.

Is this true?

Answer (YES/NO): NO